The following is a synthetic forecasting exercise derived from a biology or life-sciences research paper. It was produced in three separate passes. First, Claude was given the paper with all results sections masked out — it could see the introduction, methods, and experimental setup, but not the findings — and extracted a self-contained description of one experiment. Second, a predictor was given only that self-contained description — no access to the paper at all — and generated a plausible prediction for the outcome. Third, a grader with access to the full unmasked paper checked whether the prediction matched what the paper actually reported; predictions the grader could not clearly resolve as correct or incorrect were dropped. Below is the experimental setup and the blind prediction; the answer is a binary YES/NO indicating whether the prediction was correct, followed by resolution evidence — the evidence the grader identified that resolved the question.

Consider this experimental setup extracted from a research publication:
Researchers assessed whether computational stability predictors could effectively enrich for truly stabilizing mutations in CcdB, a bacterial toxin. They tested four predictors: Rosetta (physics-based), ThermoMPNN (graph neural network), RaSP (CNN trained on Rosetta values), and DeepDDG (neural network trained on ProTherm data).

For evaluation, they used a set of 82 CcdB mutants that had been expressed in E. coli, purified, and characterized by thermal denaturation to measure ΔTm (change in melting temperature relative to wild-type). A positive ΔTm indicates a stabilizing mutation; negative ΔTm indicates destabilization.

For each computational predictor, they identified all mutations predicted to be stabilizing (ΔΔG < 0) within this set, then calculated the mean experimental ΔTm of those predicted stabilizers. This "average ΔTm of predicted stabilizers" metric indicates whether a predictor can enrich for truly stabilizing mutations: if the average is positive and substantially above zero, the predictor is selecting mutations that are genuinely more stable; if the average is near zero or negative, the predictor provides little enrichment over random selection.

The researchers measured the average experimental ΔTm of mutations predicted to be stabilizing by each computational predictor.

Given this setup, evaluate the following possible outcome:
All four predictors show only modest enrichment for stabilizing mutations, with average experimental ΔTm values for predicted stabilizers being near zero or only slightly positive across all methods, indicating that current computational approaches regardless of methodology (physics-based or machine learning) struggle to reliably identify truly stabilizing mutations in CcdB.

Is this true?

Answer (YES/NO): NO